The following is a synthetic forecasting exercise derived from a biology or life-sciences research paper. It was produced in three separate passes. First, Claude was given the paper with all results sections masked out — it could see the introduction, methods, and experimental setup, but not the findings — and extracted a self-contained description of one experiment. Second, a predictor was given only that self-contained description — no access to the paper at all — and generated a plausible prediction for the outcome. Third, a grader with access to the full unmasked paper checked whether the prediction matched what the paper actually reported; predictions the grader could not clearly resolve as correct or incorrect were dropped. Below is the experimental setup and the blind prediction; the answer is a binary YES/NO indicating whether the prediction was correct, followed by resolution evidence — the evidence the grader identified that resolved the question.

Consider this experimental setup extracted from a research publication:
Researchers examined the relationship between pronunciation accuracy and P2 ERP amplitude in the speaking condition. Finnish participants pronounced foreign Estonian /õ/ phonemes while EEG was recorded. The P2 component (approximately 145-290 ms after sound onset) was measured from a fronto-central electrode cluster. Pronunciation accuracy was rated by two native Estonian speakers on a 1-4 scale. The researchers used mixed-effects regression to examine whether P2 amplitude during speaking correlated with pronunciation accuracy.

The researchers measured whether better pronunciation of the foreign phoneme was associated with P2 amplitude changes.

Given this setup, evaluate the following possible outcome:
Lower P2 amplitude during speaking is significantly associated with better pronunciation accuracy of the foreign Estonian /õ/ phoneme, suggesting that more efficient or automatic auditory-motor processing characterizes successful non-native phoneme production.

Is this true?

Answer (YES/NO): NO